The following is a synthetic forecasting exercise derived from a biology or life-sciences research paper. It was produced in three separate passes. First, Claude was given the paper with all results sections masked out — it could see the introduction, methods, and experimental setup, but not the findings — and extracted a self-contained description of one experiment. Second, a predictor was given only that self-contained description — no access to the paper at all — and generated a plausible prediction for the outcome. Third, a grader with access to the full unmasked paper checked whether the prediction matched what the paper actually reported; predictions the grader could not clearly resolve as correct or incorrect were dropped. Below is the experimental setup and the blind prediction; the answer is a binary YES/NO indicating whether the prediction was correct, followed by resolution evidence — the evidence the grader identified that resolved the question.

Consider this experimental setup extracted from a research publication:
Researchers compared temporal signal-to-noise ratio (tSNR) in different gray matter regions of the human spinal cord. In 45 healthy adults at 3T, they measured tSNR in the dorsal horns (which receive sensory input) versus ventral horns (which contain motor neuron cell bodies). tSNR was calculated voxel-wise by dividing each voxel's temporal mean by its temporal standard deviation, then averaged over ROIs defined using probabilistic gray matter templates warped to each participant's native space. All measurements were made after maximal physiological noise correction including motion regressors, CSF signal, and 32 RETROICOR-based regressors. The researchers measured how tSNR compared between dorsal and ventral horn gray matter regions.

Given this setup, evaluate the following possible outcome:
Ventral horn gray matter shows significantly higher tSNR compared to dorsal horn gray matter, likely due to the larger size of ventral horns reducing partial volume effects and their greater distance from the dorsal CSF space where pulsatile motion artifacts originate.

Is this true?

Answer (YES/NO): NO